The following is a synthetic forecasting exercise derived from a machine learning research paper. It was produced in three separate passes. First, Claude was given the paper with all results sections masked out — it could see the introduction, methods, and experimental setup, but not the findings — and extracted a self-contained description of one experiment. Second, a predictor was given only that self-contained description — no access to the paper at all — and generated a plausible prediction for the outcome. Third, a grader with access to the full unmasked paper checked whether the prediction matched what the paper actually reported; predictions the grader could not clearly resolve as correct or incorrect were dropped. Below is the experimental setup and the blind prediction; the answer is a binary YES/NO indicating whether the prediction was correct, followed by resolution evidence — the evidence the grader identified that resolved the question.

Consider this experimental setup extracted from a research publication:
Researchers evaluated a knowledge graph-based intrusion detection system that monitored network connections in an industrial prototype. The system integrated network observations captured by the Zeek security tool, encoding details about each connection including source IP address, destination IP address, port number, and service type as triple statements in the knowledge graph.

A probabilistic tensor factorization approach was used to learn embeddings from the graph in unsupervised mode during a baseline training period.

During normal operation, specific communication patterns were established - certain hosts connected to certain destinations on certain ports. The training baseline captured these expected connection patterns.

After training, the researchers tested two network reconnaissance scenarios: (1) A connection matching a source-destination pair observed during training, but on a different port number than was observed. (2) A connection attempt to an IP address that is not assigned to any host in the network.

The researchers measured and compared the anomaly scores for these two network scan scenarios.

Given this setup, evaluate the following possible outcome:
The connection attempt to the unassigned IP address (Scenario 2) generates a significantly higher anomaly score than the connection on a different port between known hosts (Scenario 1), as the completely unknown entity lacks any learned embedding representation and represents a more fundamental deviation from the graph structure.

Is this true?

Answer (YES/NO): YES